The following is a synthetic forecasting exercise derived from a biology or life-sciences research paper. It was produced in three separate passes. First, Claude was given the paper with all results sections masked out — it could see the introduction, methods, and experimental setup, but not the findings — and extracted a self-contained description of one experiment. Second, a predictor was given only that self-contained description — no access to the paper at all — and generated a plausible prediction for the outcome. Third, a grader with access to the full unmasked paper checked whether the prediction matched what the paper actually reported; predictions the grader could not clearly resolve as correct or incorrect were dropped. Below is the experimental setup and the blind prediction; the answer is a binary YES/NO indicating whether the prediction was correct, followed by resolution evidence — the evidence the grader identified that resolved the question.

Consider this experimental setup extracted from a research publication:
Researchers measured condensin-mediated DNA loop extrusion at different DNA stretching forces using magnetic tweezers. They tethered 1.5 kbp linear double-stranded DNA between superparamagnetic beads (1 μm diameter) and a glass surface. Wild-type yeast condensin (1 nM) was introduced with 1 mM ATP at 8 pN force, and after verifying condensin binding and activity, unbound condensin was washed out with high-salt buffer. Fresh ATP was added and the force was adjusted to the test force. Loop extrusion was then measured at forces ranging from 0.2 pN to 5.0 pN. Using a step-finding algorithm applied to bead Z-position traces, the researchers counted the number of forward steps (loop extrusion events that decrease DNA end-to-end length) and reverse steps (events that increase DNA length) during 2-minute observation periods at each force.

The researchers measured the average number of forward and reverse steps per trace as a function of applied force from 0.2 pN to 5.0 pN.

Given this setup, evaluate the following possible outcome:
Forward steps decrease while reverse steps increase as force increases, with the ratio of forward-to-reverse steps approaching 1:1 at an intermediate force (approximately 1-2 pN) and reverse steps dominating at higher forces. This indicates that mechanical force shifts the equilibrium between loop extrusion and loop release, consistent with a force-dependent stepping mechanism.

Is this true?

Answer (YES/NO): NO